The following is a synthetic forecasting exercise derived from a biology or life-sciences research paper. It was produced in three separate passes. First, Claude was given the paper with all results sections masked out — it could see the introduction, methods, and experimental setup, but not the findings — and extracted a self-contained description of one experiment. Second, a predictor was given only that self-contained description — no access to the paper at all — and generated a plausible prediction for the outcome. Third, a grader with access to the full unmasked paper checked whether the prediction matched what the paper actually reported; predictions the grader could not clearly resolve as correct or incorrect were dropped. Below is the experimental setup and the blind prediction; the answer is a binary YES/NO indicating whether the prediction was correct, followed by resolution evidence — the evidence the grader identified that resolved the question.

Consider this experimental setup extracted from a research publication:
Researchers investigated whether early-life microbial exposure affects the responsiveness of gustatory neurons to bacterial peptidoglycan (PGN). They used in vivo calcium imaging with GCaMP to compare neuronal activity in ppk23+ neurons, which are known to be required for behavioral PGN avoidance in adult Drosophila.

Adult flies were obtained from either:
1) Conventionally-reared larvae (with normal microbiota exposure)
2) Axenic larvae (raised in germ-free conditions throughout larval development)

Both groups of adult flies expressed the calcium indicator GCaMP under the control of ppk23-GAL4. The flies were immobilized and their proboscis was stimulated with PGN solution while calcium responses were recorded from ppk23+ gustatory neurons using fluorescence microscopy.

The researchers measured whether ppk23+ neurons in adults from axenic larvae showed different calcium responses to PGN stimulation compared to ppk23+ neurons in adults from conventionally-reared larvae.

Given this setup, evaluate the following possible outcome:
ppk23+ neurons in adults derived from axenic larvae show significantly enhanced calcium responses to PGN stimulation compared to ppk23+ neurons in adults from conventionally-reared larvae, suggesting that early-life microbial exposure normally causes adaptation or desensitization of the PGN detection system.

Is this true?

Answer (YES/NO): NO